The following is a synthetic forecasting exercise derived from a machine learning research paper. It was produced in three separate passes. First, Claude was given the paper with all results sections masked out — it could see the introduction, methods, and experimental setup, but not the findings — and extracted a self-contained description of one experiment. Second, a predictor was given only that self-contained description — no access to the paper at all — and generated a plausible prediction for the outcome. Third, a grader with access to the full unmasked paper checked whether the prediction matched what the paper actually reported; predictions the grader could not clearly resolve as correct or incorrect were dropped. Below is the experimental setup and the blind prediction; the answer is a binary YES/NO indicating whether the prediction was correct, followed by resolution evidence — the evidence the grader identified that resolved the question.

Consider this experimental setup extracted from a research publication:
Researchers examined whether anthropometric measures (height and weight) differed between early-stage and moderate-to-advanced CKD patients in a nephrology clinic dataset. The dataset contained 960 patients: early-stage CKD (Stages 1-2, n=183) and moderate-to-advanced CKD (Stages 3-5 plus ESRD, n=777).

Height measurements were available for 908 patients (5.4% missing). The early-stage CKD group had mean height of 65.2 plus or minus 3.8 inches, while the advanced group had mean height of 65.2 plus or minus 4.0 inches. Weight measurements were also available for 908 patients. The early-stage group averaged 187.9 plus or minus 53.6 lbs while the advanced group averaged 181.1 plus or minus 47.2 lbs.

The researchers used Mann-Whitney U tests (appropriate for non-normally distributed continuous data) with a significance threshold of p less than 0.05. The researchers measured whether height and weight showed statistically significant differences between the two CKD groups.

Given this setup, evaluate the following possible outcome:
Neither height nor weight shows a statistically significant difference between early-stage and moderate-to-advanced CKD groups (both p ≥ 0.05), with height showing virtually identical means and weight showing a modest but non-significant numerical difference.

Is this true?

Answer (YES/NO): YES